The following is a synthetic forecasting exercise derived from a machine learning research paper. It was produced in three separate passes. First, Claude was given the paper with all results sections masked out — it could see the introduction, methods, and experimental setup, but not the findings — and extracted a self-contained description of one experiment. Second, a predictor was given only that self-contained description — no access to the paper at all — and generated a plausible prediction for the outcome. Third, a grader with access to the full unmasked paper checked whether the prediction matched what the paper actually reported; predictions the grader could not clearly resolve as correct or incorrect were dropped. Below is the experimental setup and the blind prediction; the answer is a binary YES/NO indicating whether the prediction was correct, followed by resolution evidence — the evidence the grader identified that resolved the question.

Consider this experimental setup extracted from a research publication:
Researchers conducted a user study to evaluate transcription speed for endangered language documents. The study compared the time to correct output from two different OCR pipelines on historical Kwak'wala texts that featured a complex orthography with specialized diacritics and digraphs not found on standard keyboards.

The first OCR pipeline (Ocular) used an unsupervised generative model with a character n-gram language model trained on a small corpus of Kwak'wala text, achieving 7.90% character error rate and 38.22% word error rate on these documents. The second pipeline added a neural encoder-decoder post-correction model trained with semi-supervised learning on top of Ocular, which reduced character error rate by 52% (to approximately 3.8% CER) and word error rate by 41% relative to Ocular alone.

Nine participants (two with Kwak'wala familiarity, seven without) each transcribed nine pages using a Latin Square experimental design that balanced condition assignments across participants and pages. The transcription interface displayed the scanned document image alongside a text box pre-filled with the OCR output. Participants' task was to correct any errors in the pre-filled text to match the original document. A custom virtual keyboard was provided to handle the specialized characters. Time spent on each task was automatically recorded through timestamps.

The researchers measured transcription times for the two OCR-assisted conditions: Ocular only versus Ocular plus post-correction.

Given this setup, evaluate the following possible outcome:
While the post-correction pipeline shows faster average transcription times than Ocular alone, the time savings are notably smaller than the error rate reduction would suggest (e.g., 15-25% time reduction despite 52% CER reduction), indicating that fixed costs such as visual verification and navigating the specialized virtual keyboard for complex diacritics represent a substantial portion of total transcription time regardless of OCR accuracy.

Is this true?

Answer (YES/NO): YES